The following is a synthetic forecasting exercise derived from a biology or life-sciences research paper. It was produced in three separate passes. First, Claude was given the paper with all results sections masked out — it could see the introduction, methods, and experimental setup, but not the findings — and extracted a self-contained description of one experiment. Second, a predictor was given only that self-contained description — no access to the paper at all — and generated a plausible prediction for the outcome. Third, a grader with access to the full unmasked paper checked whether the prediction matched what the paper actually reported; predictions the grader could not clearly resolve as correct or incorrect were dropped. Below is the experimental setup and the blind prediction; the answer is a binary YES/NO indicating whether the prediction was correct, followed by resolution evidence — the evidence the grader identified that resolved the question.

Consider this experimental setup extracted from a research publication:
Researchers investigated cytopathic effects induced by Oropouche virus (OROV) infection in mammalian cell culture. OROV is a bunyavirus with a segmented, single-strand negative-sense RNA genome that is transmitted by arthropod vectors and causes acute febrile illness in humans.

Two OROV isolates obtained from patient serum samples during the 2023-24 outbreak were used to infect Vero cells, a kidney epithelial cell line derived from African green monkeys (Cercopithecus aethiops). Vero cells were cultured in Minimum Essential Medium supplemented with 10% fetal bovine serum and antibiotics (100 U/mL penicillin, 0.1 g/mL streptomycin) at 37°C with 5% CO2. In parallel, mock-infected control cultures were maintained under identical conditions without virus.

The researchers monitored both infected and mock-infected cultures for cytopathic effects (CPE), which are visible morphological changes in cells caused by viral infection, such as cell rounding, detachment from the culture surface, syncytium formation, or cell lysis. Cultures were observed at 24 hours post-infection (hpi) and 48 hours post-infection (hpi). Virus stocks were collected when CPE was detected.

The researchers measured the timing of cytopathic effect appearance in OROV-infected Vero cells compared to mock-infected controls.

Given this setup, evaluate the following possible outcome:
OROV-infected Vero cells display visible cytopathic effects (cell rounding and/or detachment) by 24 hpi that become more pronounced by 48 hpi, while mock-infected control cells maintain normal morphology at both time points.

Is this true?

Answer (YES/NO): YES